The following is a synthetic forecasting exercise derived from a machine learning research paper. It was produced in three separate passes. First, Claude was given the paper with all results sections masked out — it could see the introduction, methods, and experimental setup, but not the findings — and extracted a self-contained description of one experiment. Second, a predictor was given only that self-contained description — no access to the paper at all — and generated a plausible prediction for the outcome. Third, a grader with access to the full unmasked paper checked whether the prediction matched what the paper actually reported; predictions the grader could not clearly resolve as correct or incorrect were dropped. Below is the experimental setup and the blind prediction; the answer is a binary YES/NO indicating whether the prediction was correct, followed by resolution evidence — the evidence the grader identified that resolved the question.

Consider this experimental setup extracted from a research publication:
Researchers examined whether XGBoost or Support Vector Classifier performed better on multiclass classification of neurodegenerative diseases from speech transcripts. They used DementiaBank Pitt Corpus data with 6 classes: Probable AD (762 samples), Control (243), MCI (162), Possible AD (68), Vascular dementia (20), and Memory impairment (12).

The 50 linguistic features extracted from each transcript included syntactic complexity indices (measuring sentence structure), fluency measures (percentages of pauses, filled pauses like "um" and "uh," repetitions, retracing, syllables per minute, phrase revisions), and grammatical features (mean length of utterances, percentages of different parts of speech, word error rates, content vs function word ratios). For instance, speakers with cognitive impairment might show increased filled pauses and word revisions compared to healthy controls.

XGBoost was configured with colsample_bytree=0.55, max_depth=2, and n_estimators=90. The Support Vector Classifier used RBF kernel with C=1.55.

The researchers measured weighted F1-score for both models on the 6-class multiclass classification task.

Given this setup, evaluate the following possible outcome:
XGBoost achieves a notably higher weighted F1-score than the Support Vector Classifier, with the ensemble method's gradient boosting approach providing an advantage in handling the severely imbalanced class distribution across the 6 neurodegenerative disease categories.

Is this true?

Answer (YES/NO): NO